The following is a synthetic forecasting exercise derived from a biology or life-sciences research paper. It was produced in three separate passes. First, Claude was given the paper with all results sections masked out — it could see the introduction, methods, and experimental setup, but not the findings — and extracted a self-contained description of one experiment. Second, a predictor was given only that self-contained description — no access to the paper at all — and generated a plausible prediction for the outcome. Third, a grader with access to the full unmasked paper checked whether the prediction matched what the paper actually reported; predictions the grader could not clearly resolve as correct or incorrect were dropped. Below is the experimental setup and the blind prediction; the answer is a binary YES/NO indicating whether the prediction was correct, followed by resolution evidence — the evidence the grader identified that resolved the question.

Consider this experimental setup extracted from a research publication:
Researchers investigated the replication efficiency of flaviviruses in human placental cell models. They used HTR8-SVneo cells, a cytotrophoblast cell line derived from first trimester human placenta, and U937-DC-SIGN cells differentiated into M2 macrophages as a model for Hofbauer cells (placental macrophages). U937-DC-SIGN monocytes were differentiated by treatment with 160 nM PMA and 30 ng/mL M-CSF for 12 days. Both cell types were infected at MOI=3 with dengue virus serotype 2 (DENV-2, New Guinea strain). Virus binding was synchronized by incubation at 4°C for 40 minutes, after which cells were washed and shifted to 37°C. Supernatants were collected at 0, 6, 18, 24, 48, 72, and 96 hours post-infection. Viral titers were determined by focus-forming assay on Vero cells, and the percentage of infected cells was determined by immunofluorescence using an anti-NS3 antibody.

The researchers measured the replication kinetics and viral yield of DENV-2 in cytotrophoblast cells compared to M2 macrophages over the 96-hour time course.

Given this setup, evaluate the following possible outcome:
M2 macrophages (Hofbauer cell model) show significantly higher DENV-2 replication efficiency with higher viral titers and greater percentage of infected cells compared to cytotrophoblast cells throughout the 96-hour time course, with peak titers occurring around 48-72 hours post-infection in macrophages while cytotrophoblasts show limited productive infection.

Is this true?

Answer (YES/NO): YES